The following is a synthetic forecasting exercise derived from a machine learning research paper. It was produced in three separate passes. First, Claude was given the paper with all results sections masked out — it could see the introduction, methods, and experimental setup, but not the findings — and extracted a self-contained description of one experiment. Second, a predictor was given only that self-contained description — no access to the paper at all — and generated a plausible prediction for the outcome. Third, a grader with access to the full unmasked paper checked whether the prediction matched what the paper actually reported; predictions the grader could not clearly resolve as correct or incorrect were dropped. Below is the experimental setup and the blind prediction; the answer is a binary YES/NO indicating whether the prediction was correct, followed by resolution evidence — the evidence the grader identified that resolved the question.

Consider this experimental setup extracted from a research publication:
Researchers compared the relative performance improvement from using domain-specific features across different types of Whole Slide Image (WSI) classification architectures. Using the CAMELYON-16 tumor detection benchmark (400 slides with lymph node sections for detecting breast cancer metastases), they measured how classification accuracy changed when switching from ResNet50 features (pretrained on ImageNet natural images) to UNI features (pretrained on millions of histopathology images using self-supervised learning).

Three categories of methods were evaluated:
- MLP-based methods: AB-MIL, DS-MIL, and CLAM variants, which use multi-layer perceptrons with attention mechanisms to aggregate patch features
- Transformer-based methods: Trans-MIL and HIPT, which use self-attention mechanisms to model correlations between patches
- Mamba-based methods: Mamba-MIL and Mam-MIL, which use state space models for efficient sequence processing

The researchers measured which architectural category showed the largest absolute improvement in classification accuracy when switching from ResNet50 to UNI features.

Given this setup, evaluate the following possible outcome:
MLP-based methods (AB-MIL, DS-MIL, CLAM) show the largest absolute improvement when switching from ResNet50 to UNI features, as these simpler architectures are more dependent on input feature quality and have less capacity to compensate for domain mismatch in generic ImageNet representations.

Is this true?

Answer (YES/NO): NO